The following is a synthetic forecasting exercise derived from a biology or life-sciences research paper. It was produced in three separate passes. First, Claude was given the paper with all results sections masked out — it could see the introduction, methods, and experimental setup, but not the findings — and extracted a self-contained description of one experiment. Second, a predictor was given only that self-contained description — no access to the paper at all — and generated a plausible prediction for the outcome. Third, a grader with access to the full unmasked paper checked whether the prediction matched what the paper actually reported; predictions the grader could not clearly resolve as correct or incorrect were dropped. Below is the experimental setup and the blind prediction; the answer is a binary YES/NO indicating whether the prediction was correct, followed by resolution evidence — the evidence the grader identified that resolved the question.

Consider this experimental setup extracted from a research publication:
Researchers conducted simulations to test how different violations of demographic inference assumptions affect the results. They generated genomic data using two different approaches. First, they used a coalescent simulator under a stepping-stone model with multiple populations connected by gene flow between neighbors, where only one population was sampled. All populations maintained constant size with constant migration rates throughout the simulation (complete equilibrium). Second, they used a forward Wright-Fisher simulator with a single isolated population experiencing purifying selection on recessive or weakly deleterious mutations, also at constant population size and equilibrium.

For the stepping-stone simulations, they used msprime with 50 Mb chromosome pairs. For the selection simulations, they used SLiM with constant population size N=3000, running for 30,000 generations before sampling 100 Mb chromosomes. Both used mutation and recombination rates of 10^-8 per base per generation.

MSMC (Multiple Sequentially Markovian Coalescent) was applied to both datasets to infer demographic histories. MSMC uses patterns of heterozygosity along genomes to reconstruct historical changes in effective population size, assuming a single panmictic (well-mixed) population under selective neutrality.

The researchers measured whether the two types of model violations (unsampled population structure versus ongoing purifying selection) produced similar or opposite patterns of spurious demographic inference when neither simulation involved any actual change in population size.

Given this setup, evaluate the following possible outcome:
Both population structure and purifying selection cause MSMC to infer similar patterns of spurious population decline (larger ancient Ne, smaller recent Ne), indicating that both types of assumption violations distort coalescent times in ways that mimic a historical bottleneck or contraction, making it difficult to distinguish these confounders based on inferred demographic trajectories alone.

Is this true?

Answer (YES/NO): NO